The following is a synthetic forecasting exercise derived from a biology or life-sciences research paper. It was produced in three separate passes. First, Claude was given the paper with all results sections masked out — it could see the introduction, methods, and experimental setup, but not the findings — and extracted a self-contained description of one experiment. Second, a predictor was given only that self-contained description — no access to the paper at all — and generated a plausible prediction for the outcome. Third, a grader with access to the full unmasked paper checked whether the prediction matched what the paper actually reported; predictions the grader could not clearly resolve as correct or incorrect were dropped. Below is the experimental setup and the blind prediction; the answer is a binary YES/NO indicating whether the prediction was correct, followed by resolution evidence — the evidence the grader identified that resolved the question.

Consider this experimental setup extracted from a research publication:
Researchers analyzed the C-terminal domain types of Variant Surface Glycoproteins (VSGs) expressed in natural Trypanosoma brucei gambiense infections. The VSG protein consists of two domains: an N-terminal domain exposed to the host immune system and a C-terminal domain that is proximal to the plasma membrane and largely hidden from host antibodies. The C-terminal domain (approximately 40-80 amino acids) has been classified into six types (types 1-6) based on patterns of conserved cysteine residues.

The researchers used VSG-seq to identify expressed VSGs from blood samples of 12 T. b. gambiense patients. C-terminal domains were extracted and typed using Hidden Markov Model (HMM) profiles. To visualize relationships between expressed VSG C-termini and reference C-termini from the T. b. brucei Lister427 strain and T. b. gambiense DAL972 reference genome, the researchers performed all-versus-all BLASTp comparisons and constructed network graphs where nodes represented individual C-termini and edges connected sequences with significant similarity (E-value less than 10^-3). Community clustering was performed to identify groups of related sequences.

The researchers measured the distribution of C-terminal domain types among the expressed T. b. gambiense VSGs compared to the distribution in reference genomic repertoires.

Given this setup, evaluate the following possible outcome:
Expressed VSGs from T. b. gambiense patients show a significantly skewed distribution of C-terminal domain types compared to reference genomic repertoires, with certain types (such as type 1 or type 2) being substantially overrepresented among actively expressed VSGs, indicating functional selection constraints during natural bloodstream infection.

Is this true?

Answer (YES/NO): YES